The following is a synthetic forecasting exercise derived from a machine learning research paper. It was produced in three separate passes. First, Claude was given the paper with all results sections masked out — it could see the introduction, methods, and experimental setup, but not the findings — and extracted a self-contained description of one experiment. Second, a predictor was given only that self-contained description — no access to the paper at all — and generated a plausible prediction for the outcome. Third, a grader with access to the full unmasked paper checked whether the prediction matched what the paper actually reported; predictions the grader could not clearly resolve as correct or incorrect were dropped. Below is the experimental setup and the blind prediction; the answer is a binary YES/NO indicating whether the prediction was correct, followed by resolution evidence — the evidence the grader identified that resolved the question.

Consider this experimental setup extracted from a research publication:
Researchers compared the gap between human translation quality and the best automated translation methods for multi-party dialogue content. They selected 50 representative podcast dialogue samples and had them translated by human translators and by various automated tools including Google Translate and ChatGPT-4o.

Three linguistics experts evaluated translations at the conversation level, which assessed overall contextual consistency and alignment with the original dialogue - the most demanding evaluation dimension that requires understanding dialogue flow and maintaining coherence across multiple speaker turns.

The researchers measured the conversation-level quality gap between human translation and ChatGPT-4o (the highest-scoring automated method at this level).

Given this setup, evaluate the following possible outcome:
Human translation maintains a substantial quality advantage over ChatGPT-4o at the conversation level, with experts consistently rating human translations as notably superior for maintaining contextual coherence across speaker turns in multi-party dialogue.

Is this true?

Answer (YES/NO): YES